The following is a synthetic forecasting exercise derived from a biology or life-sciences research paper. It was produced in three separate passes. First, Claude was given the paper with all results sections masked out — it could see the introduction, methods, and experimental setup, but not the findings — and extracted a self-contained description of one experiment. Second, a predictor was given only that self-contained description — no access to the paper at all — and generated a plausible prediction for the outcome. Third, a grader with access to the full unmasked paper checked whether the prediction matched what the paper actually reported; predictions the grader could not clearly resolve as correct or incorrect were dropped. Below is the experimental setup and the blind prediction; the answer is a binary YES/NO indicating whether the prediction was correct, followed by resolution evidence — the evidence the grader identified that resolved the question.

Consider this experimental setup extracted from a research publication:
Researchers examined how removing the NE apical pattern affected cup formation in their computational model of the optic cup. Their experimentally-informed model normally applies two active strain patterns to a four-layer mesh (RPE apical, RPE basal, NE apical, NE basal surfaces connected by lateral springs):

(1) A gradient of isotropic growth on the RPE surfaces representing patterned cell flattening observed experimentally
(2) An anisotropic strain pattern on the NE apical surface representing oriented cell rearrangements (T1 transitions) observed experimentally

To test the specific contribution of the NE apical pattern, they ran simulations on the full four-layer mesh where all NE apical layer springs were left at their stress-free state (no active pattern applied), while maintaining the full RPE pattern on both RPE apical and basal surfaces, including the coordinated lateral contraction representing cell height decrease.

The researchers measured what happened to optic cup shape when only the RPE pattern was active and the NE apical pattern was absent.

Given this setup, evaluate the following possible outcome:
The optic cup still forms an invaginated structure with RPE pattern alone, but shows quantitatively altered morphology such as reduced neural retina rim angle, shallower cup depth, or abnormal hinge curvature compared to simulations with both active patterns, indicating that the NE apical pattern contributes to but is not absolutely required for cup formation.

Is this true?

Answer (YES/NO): NO